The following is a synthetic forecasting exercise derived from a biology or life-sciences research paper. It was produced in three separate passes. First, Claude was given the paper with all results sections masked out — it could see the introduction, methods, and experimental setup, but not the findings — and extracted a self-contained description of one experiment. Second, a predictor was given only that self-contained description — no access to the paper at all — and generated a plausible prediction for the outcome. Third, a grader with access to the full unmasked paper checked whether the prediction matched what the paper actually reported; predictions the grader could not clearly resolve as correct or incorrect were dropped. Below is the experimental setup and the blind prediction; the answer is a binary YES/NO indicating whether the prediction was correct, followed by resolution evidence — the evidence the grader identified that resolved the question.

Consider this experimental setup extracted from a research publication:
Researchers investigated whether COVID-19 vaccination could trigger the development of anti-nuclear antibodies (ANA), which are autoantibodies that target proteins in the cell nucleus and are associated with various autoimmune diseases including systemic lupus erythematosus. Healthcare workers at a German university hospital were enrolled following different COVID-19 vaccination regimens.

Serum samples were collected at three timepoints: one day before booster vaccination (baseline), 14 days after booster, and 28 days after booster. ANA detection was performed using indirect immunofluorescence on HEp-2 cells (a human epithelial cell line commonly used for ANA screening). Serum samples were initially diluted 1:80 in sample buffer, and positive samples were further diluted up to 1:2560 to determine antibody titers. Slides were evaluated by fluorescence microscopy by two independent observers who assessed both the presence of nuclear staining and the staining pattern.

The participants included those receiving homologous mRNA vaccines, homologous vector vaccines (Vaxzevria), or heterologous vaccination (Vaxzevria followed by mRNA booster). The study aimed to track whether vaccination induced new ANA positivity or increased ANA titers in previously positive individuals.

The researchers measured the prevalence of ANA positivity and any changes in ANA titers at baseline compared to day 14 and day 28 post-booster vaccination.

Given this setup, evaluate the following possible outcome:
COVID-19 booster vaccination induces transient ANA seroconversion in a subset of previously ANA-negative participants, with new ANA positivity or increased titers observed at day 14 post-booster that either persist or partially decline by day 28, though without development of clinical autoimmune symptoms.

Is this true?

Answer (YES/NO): NO